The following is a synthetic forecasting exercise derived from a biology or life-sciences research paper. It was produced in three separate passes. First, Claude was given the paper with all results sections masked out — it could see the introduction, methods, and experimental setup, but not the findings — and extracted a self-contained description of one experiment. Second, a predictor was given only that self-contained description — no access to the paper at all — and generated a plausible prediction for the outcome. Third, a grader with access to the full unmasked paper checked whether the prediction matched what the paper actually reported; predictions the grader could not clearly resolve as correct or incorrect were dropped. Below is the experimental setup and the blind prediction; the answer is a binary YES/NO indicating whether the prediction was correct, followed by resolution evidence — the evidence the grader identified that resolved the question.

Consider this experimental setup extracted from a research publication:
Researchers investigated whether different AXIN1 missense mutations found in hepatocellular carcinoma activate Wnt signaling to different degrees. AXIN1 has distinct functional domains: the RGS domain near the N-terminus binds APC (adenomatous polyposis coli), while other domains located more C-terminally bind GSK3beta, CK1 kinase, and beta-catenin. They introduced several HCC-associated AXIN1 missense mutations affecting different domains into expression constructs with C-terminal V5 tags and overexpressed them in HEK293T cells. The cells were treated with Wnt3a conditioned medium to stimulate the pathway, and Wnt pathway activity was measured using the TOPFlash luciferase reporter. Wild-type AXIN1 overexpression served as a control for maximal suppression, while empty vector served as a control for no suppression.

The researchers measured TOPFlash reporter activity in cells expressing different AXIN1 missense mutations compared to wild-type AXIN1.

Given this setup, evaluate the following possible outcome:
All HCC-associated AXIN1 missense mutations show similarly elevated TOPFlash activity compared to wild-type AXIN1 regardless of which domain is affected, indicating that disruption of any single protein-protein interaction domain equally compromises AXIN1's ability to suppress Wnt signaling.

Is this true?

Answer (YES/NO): NO